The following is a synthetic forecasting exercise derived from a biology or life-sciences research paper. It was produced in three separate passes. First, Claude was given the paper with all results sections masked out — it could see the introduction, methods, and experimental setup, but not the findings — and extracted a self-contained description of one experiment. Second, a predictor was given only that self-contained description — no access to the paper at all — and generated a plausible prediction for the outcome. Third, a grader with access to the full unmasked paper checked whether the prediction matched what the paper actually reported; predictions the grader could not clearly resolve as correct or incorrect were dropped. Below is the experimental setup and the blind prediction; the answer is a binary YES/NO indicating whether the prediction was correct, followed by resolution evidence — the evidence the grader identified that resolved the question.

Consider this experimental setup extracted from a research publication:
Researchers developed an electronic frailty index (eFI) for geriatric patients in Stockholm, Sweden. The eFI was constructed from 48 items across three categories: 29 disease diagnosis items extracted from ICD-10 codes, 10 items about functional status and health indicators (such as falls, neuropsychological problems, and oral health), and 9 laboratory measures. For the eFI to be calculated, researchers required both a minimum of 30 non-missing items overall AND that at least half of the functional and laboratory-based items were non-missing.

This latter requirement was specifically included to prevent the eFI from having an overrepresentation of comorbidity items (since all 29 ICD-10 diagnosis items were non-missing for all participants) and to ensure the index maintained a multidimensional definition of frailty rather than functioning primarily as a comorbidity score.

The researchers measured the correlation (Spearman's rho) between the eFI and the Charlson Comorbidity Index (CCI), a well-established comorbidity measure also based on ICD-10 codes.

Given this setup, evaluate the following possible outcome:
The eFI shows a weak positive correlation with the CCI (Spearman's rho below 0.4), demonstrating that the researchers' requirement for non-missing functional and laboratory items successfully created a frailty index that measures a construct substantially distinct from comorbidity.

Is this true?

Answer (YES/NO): YES